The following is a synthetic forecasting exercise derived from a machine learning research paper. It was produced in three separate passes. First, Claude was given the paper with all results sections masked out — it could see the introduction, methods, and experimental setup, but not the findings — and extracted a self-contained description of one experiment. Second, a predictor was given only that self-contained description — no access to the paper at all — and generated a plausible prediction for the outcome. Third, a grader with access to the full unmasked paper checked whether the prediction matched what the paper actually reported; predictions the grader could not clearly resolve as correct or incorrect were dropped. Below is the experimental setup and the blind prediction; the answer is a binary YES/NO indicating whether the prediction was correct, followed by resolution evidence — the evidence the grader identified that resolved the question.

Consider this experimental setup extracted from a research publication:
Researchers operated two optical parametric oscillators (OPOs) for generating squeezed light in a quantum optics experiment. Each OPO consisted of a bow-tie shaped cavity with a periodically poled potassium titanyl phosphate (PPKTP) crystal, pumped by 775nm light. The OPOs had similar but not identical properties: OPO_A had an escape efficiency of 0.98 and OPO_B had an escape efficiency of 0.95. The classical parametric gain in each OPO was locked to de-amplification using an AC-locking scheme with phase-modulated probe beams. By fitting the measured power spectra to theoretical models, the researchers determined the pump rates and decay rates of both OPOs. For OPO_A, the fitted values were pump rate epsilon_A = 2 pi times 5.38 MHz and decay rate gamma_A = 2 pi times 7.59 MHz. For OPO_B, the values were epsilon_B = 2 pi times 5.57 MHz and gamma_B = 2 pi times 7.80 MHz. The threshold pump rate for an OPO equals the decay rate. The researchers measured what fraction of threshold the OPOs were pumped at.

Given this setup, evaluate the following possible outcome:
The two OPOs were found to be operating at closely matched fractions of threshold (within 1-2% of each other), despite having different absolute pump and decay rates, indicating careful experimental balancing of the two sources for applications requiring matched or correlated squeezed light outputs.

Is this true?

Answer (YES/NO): YES